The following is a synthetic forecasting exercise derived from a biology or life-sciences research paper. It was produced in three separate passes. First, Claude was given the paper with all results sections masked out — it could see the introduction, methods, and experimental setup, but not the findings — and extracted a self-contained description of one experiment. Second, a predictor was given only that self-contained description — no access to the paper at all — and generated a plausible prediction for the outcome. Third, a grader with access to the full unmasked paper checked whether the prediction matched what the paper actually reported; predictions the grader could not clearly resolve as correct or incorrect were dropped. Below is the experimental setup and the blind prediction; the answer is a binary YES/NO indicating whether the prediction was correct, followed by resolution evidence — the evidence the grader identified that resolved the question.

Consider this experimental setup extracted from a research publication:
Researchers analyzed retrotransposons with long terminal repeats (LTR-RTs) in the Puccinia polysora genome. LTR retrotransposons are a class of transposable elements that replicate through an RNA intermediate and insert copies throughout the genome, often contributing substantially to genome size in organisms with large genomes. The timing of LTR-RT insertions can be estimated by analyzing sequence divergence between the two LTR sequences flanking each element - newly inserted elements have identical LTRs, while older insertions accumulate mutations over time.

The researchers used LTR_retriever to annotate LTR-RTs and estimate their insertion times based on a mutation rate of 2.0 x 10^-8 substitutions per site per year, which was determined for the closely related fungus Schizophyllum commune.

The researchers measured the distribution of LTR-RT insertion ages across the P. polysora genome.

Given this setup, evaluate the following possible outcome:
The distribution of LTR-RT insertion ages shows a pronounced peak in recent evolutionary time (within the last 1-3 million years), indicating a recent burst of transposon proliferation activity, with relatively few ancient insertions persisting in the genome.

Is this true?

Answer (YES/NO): YES